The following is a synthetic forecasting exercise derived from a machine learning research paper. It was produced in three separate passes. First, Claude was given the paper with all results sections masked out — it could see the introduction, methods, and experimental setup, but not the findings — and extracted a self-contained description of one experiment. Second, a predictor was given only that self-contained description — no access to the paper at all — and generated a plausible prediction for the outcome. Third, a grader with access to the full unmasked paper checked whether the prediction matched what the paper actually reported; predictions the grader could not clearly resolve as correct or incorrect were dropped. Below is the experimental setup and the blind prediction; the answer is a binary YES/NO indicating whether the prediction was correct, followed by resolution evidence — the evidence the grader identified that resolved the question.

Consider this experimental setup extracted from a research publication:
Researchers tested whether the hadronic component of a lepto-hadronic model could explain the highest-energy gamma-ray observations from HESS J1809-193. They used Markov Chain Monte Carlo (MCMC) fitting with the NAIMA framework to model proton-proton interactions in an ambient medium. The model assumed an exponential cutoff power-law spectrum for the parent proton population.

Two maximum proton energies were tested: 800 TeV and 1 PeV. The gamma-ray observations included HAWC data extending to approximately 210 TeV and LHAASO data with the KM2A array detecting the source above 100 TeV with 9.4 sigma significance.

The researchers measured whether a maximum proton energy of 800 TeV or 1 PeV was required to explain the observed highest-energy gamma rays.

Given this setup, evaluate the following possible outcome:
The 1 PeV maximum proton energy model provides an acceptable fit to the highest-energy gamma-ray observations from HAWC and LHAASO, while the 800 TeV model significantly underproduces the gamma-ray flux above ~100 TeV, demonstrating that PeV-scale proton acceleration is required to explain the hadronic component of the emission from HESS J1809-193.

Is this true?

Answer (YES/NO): YES